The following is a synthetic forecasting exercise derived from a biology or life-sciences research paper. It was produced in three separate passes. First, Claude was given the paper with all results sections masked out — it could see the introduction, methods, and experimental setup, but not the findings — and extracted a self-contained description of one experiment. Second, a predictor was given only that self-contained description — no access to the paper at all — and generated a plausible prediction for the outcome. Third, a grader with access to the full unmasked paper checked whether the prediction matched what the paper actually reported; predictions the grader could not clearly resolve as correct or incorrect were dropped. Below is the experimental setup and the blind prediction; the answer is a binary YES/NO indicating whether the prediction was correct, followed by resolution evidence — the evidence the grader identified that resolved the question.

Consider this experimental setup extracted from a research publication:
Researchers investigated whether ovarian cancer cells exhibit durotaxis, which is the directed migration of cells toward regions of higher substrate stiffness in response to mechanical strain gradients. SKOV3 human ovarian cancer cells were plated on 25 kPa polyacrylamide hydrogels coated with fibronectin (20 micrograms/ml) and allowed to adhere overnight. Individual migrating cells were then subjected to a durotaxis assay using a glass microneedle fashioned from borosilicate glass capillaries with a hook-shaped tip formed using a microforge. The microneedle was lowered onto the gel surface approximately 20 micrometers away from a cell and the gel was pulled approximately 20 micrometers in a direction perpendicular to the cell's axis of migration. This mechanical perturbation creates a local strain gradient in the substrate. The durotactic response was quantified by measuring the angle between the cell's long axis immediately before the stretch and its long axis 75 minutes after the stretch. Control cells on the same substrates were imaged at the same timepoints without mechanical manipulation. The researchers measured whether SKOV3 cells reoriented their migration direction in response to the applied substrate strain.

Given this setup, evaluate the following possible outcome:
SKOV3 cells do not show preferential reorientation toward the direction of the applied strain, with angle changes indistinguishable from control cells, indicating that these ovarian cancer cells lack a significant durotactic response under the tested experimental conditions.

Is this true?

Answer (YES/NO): NO